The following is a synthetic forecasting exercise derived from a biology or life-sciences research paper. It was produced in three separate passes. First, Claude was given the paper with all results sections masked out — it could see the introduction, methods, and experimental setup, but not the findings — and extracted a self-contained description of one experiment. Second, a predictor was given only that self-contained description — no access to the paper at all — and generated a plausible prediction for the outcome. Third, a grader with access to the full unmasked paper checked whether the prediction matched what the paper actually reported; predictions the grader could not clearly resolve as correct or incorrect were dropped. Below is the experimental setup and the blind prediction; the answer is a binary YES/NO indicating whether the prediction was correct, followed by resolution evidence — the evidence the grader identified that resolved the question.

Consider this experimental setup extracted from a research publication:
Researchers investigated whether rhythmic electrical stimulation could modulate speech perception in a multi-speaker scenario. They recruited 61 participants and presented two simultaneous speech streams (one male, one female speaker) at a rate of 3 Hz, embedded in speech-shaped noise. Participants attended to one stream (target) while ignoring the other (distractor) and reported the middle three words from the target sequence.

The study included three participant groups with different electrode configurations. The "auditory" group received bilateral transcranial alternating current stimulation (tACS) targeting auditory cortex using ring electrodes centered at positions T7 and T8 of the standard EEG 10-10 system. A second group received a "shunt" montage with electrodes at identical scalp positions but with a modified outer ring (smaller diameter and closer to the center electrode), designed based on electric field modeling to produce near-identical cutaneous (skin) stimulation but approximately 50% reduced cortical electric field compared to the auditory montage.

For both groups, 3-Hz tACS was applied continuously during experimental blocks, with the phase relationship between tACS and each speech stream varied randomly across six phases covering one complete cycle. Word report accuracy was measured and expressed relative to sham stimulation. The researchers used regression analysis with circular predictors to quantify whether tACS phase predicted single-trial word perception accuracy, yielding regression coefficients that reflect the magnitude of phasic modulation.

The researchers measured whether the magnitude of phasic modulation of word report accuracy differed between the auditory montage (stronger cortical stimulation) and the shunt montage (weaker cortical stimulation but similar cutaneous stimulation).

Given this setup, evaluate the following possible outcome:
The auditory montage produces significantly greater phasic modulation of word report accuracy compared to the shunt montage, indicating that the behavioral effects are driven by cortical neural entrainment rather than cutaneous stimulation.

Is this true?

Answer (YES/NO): NO